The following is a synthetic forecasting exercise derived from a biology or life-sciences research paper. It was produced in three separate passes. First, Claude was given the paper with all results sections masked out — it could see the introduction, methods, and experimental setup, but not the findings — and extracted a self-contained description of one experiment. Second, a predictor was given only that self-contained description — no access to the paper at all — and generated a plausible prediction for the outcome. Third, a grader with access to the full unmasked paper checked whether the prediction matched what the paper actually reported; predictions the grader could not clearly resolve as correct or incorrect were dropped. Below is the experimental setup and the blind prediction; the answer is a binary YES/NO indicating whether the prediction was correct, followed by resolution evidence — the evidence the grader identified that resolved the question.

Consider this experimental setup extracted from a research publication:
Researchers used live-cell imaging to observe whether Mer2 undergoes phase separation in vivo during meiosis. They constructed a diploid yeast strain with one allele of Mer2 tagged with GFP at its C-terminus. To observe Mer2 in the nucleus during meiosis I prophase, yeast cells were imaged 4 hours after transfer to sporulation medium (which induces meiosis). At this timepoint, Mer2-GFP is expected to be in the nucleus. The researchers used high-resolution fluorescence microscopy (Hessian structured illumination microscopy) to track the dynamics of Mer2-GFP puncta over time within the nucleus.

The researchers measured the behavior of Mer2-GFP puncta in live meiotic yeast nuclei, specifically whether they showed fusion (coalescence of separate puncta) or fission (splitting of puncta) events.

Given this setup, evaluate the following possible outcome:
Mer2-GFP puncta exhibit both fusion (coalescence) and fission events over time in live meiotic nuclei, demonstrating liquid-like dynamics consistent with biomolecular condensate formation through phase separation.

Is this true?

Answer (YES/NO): YES